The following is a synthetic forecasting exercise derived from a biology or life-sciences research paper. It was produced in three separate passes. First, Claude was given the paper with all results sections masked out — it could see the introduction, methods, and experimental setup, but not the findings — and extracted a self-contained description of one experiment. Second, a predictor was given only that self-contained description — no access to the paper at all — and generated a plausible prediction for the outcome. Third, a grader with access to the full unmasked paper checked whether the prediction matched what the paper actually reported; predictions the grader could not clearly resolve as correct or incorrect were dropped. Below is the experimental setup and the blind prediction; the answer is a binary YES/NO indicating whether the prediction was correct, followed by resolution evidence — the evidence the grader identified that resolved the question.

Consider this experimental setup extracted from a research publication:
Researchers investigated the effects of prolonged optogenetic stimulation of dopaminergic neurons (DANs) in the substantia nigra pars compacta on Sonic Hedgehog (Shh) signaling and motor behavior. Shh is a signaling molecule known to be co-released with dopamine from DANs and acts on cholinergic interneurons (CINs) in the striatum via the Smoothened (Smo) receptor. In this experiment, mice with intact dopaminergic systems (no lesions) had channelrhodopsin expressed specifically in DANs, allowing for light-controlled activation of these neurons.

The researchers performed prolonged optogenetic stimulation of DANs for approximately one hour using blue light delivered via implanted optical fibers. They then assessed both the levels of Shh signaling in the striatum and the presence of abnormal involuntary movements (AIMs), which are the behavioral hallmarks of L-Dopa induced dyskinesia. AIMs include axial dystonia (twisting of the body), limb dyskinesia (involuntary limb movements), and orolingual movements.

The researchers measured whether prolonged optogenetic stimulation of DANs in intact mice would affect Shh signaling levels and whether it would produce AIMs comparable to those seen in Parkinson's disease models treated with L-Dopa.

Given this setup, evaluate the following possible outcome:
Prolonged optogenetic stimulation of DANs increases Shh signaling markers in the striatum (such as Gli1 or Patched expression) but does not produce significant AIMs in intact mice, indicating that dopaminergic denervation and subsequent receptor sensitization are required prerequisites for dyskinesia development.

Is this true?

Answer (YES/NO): NO